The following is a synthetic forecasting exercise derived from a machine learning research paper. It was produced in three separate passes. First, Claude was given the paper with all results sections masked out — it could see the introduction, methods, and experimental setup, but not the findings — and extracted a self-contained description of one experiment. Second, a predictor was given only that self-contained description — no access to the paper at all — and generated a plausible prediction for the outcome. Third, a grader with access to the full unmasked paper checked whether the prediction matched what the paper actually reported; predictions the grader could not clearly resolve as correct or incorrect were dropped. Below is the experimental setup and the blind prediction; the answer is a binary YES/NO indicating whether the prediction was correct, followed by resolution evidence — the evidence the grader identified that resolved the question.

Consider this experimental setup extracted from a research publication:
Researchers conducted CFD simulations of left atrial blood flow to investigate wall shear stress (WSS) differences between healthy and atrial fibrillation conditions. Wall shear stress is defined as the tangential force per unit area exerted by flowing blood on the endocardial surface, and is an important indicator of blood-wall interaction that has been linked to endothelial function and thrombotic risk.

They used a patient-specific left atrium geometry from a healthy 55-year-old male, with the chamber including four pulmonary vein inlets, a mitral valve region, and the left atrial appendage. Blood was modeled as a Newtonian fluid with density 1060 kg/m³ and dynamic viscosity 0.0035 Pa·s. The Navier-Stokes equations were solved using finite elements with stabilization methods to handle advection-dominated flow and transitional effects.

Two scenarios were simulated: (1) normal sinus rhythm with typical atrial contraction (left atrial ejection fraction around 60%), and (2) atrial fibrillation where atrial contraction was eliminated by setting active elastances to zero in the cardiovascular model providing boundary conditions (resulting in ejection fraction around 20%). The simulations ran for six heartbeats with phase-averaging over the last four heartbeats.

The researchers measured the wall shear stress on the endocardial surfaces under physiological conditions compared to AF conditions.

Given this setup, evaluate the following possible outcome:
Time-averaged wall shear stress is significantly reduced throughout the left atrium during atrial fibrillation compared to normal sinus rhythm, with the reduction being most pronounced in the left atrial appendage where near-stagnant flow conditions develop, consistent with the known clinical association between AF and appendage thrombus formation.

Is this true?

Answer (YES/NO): YES